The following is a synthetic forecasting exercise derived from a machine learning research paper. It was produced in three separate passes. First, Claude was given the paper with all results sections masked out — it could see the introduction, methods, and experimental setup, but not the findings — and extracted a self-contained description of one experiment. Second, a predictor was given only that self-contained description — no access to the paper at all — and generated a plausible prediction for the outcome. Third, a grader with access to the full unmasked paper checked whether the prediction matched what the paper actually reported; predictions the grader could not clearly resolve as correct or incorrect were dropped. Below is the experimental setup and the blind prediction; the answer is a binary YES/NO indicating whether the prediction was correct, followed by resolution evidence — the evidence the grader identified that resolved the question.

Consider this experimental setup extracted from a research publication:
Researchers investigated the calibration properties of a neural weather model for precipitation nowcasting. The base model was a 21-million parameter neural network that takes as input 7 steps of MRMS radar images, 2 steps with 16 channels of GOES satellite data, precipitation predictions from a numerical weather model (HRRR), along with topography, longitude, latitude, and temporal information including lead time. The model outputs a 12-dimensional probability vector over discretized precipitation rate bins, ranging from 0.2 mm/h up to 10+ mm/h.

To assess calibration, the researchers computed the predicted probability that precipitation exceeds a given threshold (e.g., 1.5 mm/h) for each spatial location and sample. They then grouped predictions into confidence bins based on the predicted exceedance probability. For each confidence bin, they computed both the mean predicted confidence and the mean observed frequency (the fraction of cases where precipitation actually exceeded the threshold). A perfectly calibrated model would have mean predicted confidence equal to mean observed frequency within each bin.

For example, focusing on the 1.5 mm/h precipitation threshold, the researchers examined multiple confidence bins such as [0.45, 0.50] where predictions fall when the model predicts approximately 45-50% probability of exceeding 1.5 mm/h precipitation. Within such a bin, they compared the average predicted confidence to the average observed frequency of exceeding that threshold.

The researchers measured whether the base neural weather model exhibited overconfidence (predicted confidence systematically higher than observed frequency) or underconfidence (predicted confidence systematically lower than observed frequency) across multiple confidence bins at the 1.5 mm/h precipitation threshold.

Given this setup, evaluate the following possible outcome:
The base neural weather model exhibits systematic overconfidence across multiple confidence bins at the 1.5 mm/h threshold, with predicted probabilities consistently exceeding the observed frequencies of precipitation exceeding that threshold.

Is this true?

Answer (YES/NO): YES